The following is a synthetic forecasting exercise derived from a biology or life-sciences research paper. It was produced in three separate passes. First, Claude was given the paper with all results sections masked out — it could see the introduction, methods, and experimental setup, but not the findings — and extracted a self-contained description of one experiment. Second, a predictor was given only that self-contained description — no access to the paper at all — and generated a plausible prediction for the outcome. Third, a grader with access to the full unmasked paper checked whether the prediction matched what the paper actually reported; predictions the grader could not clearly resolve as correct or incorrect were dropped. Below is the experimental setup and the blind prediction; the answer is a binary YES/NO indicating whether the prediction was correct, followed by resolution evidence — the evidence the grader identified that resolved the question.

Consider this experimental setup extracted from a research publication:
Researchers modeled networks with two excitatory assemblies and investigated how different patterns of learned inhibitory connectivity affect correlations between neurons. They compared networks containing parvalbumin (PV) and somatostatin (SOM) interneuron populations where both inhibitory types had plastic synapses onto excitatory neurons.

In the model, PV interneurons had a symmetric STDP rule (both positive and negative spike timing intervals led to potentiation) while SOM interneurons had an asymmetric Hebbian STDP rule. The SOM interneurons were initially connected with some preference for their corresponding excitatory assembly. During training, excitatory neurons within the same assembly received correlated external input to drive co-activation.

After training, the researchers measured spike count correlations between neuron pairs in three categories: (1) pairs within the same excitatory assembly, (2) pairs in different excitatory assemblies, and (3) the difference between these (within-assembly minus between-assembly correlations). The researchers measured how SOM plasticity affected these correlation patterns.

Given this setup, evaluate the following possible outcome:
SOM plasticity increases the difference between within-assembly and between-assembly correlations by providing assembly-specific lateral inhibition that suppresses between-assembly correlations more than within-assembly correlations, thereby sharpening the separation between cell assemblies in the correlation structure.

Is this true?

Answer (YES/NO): YES